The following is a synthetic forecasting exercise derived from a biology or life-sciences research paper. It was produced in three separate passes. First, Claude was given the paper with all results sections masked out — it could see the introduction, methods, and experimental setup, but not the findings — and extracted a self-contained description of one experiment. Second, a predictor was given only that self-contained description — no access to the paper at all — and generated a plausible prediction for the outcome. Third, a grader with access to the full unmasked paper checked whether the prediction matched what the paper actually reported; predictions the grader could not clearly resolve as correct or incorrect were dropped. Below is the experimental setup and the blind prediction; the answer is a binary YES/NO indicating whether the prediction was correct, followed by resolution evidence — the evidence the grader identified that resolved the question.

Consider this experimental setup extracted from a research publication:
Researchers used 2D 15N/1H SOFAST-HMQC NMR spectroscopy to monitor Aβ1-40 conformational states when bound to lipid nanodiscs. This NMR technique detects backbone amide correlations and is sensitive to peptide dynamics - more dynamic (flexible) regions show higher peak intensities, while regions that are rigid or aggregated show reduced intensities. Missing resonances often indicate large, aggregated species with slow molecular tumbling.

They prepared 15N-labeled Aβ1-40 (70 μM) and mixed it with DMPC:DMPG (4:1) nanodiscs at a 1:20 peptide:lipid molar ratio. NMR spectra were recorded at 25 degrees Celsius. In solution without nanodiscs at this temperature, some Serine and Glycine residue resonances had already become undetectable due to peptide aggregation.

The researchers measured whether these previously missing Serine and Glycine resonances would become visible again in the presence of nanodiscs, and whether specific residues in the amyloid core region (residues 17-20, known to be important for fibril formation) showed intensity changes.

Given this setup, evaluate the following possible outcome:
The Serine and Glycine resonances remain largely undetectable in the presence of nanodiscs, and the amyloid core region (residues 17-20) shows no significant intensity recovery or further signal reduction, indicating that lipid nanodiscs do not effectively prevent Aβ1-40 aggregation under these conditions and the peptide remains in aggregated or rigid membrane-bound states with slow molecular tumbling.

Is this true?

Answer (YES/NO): NO